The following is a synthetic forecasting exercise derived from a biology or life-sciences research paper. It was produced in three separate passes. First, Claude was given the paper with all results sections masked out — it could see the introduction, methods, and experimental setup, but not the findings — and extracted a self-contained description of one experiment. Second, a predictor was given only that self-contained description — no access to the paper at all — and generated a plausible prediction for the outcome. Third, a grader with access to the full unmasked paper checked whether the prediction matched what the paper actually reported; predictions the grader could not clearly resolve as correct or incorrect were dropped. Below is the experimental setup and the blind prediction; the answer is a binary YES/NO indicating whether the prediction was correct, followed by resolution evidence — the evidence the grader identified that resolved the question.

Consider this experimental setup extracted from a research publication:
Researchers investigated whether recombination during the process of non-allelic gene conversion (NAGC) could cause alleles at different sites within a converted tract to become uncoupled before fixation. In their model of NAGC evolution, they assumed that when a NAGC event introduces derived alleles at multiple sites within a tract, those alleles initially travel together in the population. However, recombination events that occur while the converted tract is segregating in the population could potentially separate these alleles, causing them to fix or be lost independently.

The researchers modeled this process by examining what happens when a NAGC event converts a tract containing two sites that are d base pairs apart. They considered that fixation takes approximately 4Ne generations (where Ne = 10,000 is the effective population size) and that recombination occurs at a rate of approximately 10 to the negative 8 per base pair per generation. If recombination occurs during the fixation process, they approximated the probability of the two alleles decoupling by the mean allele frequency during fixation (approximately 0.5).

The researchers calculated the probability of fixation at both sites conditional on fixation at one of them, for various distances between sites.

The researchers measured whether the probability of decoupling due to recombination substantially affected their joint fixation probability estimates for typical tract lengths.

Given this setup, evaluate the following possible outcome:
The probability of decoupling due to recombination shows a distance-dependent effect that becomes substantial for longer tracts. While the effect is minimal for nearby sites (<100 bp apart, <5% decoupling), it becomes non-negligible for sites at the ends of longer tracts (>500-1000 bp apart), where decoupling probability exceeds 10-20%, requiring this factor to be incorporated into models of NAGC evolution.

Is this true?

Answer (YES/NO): NO